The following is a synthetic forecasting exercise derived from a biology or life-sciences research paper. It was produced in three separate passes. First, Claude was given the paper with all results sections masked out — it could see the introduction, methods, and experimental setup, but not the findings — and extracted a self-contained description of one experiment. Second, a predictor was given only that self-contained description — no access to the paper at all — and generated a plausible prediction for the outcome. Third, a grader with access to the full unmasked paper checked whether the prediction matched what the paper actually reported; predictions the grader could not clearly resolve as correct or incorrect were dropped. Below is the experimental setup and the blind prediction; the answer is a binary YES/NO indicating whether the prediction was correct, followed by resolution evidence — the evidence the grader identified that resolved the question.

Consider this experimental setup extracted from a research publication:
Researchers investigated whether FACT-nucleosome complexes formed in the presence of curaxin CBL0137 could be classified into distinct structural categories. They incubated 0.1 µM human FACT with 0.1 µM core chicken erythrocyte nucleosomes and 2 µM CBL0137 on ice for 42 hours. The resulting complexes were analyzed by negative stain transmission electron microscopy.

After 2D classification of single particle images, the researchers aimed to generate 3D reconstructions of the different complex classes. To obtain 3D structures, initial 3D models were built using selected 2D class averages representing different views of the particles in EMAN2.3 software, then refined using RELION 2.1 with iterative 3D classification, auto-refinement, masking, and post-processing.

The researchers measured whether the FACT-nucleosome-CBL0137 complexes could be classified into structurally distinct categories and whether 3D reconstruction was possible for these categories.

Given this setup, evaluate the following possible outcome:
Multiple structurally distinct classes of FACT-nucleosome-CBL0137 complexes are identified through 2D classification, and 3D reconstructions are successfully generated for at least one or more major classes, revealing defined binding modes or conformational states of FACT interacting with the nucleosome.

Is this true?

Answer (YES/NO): YES